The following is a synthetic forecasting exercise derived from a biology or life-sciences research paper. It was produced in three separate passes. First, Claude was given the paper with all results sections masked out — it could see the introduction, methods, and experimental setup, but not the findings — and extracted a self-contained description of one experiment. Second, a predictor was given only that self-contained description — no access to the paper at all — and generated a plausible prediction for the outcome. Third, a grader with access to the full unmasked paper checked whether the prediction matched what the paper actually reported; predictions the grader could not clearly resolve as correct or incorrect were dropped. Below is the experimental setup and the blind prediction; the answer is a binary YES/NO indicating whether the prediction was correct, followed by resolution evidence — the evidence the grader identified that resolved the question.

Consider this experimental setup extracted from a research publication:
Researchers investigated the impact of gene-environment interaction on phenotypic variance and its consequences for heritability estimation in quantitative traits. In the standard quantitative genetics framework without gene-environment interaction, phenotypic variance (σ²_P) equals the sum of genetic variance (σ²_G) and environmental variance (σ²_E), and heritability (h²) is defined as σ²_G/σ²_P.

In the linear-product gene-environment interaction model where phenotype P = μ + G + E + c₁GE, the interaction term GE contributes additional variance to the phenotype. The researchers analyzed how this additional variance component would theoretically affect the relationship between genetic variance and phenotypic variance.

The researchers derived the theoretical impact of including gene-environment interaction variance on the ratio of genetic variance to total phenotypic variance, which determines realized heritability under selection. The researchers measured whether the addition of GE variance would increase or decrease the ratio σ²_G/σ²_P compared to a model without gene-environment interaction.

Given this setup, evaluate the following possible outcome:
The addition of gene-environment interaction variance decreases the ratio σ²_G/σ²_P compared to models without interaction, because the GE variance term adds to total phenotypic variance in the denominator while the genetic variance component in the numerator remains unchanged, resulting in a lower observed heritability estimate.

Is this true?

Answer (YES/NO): YES